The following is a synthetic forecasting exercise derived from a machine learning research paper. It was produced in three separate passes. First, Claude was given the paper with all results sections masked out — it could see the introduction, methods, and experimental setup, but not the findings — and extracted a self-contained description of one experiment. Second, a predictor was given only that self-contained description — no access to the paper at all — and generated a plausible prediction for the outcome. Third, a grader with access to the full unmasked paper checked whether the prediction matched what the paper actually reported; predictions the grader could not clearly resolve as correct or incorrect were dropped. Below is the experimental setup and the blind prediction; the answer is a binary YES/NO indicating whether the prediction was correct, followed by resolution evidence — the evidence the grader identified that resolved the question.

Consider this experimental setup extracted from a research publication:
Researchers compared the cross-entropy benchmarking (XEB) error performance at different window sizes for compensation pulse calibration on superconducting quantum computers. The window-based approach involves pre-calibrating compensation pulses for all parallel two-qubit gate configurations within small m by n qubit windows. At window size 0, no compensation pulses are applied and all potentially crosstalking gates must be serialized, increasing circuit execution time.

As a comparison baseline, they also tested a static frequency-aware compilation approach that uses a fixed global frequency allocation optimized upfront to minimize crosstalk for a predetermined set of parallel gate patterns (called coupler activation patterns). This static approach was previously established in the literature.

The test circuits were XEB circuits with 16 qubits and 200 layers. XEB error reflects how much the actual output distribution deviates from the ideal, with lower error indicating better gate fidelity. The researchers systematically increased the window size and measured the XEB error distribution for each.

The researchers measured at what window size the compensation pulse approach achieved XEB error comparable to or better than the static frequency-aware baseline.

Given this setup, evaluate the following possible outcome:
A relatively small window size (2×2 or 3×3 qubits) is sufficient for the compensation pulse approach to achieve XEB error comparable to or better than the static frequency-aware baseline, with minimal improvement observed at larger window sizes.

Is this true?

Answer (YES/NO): YES